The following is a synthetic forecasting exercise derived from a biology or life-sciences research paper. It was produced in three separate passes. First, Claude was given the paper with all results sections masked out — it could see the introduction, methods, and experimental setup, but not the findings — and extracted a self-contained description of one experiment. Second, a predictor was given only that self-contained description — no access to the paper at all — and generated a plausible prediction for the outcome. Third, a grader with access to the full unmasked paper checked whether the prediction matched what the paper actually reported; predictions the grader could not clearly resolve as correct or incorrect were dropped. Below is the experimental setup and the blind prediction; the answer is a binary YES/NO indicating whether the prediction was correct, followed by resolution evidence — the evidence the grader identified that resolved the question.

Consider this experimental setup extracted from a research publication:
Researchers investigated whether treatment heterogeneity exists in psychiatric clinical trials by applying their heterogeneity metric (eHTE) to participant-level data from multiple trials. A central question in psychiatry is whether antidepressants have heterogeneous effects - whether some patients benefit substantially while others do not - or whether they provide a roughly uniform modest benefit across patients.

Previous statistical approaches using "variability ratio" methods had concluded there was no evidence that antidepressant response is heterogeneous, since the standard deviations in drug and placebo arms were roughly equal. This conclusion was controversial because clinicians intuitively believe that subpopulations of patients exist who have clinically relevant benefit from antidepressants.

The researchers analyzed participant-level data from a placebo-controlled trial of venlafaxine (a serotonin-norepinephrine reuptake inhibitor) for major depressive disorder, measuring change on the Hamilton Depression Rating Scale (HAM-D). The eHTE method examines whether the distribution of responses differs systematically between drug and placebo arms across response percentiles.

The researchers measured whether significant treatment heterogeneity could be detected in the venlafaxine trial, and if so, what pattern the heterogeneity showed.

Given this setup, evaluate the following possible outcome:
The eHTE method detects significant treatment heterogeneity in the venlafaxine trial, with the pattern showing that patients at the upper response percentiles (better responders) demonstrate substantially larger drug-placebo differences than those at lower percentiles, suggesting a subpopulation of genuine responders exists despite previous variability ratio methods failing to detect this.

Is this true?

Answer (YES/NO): NO